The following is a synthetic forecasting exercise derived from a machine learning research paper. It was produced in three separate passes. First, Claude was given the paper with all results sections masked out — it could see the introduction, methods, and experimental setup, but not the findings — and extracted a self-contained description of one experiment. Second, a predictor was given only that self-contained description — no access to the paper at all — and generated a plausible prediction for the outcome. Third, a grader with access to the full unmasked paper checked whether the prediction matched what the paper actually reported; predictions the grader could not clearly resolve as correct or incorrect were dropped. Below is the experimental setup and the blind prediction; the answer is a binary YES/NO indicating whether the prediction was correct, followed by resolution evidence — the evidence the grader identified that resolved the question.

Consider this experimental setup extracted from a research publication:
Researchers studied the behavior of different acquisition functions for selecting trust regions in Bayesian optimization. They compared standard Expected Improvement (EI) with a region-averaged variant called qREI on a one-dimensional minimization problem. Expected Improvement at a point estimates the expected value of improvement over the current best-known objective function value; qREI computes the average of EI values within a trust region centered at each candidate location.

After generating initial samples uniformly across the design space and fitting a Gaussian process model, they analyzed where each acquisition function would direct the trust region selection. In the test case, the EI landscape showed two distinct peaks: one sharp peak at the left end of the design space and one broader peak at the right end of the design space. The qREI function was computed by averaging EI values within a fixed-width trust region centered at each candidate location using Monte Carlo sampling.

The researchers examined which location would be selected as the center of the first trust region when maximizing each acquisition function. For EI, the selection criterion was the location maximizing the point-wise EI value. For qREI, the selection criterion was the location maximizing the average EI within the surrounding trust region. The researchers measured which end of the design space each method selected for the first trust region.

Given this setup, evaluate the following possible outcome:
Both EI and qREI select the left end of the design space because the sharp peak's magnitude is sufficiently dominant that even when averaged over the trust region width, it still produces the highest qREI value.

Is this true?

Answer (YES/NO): NO